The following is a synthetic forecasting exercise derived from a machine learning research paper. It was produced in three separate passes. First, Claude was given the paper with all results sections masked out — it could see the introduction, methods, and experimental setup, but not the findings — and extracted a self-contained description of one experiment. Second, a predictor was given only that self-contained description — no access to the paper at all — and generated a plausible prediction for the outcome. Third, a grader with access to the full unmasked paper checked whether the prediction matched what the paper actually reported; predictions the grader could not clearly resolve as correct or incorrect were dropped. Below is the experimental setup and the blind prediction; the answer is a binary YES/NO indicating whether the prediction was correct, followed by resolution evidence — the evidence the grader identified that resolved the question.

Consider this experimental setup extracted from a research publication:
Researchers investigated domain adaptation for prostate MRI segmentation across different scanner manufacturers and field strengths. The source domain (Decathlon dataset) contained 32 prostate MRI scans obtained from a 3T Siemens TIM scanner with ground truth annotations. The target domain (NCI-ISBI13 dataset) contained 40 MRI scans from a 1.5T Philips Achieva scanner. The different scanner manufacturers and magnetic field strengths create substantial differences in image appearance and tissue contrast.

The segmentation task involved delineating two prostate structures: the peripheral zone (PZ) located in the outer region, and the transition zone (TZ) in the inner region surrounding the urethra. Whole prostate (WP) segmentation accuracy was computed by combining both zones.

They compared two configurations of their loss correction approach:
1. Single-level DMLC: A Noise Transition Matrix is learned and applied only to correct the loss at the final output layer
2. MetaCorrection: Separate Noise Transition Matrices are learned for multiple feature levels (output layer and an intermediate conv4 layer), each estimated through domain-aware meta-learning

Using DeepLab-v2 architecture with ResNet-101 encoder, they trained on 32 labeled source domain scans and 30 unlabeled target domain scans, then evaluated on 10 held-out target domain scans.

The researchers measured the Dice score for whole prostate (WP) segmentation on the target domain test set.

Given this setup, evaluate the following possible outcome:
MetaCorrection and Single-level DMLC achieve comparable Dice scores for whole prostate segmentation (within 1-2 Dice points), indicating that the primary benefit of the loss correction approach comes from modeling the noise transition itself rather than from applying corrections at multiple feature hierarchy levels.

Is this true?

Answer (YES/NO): YES